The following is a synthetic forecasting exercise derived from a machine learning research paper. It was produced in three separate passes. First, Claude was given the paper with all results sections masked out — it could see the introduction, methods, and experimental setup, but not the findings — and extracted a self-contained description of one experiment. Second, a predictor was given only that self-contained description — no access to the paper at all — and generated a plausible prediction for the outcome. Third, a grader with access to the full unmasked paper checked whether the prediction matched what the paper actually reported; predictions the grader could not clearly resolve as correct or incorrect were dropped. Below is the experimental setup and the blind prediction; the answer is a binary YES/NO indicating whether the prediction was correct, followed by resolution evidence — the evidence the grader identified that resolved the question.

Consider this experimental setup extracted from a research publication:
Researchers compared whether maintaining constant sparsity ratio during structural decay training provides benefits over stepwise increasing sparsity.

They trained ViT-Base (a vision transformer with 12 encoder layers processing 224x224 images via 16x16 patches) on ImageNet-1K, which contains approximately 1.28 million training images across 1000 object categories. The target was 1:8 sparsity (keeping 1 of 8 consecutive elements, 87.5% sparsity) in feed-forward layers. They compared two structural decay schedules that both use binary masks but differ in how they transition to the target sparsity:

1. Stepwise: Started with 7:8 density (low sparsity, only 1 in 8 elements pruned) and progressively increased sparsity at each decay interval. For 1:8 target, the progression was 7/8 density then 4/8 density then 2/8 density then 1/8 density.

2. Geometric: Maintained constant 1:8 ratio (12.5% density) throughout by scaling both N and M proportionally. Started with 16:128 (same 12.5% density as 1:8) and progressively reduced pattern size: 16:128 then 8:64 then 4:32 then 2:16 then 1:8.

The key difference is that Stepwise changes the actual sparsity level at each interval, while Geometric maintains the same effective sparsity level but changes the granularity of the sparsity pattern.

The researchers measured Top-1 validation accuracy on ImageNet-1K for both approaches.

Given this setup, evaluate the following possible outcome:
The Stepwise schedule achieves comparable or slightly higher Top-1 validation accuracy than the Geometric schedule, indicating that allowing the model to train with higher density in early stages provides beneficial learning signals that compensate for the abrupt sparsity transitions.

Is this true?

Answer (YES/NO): NO